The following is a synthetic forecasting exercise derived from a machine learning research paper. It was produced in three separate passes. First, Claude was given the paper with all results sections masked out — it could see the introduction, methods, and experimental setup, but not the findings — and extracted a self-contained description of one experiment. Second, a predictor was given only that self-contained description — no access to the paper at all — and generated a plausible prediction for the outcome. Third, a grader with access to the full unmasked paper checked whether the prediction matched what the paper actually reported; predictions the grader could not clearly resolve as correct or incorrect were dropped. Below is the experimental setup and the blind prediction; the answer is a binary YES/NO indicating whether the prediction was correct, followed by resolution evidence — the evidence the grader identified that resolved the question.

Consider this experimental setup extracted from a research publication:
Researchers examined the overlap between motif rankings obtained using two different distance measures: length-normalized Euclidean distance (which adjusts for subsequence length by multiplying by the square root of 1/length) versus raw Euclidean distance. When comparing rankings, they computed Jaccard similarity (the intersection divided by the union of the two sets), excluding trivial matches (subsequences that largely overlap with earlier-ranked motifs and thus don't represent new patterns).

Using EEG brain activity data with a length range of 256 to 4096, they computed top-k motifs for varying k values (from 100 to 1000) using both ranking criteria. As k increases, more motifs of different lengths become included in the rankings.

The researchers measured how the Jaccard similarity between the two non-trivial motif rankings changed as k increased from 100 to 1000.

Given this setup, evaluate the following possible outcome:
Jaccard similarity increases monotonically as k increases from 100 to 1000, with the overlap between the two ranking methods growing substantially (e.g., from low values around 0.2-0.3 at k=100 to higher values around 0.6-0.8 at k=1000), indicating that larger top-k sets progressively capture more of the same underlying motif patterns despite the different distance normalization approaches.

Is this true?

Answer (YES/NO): NO